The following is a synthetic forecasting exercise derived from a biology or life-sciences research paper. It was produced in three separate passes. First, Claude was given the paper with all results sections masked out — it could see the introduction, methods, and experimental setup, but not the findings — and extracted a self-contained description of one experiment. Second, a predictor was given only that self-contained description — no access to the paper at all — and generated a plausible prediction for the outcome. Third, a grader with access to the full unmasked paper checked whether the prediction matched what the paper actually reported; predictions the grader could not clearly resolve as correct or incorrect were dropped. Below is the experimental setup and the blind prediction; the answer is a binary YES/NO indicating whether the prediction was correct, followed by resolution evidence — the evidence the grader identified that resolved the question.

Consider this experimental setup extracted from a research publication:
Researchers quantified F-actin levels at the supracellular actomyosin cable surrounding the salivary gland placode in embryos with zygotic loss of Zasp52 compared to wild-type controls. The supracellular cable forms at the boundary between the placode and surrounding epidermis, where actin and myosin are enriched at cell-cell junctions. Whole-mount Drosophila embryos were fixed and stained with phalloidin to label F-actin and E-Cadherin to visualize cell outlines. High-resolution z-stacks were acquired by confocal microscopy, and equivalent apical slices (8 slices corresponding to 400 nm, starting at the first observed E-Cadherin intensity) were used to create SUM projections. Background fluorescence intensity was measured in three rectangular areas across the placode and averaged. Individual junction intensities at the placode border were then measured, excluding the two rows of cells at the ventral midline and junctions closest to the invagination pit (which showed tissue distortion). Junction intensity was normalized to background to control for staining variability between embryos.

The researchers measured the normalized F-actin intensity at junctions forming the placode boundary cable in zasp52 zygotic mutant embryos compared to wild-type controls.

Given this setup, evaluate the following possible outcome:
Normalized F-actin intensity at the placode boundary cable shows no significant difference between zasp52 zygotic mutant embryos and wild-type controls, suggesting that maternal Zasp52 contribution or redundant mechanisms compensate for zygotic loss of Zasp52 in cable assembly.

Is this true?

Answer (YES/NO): NO